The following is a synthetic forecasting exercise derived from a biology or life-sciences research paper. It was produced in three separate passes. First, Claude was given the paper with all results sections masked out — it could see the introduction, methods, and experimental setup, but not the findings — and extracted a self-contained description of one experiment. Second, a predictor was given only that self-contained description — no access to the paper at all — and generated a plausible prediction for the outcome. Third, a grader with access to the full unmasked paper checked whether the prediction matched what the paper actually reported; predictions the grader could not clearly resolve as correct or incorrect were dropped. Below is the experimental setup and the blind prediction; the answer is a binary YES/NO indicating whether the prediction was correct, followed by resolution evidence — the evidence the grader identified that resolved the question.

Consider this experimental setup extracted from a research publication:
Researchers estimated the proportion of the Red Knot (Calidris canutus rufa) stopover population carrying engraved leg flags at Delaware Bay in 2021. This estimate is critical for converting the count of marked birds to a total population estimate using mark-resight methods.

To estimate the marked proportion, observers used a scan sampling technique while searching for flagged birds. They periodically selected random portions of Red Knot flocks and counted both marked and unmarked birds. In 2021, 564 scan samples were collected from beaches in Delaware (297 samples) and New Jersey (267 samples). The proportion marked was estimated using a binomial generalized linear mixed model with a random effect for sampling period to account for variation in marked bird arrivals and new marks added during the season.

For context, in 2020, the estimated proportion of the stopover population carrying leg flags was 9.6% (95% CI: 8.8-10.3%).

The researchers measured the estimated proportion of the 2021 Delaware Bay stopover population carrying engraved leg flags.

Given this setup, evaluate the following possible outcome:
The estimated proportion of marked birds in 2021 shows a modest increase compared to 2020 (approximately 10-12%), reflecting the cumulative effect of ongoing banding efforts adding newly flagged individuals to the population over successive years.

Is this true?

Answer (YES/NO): NO